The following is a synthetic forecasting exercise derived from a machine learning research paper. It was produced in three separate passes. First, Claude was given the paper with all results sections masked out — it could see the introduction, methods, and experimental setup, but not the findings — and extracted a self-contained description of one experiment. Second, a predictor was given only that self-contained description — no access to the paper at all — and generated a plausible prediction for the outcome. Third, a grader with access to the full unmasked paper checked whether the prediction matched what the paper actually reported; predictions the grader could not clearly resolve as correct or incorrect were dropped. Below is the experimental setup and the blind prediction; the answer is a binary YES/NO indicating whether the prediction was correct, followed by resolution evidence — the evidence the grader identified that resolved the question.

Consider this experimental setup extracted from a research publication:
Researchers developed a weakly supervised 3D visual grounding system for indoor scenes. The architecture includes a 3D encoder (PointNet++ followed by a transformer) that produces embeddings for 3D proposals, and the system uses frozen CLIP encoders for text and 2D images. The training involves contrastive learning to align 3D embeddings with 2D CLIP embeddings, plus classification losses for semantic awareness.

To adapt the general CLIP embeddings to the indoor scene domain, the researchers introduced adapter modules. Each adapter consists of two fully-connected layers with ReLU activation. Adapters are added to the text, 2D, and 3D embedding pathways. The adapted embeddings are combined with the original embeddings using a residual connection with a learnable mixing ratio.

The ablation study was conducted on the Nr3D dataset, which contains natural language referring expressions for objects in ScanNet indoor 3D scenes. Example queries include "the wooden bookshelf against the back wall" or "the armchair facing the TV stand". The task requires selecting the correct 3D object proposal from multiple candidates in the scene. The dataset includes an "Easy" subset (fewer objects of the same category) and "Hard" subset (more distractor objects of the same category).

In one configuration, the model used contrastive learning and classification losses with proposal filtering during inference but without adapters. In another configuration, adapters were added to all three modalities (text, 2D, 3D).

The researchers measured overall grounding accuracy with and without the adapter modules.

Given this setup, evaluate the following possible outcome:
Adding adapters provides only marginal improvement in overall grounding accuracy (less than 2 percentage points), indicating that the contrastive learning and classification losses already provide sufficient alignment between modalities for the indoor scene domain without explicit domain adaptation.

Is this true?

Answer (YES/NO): NO